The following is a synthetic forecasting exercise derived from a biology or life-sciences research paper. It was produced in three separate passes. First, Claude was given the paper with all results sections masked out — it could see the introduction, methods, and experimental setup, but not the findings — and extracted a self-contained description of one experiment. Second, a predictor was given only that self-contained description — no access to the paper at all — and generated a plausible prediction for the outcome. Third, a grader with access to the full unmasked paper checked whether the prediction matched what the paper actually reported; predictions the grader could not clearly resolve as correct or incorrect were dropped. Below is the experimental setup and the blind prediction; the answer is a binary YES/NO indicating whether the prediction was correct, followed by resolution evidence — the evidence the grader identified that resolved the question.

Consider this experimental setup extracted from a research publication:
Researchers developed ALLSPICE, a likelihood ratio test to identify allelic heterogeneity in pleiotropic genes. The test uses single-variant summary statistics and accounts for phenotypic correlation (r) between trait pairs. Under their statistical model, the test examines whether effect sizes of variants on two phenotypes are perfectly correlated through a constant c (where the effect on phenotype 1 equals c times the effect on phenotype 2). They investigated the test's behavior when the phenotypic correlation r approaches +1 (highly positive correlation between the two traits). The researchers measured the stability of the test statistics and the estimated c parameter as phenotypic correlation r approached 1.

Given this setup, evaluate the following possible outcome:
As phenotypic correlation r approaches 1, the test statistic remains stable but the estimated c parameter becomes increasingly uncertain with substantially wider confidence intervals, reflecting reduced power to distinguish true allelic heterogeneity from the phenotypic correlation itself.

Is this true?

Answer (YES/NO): NO